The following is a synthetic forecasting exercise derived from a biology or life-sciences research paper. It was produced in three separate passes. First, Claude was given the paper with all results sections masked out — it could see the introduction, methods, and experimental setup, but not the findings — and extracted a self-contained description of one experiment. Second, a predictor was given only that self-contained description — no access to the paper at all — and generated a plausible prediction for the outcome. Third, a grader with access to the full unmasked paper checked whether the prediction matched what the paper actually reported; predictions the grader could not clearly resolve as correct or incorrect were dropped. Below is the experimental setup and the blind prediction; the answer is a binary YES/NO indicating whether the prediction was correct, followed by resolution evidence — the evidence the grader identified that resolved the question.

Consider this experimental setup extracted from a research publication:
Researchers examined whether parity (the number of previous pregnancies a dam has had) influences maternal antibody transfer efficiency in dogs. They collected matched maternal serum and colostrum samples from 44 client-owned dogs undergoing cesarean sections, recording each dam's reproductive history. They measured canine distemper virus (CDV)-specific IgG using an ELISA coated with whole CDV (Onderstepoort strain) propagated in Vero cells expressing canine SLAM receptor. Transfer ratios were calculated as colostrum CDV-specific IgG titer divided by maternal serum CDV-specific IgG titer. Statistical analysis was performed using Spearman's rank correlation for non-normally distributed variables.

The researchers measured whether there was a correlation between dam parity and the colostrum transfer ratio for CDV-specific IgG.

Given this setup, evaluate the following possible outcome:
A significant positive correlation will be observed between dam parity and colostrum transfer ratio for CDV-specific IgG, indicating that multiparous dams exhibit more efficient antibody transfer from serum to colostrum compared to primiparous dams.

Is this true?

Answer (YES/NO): NO